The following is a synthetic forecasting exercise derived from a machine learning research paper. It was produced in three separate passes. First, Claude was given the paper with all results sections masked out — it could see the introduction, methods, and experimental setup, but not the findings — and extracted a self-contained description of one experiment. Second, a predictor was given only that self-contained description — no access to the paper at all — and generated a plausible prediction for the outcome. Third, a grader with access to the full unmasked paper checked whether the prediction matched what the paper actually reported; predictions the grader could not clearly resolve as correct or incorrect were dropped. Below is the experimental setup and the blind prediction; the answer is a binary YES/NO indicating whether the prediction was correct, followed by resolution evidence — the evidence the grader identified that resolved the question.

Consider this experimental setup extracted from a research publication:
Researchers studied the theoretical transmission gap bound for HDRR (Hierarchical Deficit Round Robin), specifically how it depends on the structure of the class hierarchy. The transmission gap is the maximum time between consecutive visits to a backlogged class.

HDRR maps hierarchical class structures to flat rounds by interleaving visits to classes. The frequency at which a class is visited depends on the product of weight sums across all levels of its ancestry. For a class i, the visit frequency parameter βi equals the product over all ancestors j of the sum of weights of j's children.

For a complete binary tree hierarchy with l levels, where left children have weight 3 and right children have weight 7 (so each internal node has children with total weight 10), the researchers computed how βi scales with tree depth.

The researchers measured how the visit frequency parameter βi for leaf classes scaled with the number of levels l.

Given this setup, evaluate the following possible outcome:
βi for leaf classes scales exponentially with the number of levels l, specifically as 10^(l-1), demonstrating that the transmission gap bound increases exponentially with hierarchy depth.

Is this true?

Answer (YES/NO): YES